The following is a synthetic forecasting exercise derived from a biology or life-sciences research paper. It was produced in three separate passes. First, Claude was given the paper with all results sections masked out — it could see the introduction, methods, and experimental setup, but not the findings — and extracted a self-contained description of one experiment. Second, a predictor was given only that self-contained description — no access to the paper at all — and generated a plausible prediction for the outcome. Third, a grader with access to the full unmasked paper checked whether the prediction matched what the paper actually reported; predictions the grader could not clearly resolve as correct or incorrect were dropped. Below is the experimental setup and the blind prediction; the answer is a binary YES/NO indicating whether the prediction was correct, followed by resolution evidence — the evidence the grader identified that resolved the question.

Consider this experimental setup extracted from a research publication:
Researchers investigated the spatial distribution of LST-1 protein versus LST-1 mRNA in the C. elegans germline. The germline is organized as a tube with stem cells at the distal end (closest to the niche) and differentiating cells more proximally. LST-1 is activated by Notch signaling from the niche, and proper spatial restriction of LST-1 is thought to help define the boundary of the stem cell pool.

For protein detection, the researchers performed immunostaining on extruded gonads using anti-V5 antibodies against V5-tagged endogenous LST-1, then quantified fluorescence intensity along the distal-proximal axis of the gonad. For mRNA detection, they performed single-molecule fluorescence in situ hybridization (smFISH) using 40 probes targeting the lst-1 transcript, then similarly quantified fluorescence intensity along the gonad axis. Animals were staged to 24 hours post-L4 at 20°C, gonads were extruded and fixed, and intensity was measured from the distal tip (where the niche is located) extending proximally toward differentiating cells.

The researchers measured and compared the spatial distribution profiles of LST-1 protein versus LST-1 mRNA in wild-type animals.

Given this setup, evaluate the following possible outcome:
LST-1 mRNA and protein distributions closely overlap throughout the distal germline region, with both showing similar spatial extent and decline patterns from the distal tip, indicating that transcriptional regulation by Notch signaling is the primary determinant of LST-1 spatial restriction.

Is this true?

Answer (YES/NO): NO